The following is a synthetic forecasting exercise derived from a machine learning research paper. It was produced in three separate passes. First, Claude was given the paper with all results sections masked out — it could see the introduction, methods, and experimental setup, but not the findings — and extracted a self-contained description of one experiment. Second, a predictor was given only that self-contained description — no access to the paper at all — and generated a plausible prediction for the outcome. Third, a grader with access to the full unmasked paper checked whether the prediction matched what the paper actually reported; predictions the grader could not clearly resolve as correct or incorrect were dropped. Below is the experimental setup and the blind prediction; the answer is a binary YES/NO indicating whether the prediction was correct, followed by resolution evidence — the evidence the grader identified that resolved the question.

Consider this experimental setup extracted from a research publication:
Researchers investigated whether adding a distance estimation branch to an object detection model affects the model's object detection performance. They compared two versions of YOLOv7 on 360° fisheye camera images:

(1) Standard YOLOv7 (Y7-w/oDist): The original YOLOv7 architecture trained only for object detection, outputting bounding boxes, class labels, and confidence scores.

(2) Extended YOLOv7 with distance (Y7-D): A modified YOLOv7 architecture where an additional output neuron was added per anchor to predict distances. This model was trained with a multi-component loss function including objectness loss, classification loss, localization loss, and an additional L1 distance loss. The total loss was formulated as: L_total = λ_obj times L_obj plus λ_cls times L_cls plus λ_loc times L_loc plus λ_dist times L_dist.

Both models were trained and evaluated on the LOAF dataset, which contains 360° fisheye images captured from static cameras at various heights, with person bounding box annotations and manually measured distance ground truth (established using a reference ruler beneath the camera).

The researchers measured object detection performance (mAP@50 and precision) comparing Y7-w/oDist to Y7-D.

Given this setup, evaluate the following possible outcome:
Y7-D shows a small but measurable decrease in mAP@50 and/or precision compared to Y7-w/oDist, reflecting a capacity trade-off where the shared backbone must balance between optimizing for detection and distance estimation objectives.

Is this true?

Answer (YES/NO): NO